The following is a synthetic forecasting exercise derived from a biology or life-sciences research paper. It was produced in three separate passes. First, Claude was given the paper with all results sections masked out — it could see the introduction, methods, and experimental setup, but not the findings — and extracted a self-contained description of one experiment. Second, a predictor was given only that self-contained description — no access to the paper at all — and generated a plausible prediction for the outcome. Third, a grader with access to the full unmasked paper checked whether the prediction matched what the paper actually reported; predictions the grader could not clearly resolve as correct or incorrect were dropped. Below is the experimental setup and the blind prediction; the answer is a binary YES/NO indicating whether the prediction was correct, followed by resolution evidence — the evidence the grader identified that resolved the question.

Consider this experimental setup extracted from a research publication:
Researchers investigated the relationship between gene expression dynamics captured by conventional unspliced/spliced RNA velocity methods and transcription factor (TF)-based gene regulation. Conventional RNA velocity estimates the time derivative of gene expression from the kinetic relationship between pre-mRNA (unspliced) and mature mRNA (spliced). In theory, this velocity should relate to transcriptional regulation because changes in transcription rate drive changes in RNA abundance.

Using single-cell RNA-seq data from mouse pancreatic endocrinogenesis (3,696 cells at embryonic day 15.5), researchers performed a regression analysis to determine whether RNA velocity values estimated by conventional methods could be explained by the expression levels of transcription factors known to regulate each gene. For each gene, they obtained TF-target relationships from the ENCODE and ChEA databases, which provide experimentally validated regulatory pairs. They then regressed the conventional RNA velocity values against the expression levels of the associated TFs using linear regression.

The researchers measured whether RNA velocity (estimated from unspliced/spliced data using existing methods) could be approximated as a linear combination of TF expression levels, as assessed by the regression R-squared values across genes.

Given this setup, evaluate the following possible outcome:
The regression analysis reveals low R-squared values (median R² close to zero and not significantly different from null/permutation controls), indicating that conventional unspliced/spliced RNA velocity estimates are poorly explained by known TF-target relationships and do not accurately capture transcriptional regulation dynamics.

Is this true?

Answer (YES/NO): NO